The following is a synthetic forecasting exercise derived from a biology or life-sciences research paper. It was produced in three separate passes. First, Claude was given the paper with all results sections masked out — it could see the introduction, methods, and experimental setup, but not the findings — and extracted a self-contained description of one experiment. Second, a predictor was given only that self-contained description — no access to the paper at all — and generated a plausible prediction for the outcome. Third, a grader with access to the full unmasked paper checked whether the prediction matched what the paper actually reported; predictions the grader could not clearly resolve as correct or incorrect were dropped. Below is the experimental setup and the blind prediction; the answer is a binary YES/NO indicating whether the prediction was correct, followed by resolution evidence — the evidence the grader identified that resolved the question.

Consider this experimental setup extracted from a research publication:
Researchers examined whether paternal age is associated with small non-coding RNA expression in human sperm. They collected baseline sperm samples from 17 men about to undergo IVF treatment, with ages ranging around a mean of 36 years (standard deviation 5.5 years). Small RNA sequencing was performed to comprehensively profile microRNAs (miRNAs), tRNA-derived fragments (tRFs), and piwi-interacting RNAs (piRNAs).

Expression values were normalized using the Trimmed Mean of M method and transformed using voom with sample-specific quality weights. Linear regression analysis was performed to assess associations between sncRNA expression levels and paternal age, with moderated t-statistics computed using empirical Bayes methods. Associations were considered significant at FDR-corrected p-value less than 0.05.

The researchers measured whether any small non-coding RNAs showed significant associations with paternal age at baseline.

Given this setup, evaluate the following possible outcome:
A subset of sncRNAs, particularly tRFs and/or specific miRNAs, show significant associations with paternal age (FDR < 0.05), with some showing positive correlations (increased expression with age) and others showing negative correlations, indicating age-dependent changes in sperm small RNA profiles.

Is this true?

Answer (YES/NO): NO